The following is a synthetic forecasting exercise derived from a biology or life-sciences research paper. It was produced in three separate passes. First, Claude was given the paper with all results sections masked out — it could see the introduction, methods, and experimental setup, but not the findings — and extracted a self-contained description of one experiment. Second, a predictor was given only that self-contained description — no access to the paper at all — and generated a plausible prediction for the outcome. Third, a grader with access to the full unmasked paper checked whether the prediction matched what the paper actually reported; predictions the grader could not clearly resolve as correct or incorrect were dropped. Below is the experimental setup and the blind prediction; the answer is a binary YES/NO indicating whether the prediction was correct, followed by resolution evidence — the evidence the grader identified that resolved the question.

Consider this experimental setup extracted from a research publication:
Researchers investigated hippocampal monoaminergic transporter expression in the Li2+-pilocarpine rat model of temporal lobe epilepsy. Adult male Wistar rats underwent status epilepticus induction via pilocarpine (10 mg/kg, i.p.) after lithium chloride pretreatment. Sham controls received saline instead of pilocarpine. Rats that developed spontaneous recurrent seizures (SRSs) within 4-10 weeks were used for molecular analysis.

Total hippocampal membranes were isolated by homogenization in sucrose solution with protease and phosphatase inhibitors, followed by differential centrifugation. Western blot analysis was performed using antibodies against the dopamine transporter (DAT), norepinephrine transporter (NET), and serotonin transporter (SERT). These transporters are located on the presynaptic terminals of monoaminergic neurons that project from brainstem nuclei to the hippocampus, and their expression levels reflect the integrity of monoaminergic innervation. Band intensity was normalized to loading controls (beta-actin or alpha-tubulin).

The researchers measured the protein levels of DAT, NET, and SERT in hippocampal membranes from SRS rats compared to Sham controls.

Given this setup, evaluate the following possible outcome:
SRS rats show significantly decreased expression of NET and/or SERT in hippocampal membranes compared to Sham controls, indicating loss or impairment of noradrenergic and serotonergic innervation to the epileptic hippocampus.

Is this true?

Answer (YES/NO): NO